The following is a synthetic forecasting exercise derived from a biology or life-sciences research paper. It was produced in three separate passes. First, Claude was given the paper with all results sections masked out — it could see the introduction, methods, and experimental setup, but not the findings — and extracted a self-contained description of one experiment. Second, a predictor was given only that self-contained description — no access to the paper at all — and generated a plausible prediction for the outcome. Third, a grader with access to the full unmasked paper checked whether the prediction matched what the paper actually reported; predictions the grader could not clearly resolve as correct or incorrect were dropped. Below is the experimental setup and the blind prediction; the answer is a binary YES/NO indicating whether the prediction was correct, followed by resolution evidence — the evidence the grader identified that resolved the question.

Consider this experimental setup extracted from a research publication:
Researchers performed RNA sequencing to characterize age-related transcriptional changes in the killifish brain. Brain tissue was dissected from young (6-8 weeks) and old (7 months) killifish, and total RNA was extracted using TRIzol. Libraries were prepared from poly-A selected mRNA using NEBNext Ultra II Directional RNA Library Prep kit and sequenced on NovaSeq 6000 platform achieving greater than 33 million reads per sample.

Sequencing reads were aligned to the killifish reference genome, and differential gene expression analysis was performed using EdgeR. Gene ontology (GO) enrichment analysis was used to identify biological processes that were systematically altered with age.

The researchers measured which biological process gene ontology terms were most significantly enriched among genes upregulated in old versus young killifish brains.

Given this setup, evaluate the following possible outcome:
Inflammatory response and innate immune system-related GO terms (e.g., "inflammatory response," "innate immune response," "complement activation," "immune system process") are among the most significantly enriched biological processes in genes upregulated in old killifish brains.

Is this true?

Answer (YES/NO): YES